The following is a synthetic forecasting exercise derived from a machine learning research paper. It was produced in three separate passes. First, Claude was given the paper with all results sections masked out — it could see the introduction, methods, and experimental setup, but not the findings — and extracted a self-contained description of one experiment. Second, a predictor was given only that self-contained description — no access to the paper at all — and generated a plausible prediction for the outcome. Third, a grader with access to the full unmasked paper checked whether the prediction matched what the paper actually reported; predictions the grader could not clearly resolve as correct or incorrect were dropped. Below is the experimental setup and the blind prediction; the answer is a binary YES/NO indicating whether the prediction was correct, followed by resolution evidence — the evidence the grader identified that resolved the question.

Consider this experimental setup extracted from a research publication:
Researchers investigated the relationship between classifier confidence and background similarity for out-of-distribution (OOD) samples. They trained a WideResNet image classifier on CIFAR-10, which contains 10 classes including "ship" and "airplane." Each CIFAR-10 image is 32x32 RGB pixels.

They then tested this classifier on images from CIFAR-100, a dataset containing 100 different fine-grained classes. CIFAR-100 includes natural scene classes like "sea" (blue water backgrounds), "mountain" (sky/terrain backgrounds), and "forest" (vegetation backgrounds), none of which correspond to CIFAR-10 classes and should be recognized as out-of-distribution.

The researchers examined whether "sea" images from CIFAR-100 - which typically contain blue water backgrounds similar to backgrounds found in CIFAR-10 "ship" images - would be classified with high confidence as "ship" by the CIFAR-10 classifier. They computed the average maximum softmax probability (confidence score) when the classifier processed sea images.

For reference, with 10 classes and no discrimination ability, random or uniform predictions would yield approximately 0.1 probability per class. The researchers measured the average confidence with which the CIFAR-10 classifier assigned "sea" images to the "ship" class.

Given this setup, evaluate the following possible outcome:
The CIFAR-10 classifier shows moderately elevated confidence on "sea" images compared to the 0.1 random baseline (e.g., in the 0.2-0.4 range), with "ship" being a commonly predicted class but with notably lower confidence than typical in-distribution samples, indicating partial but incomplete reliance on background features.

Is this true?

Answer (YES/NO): NO